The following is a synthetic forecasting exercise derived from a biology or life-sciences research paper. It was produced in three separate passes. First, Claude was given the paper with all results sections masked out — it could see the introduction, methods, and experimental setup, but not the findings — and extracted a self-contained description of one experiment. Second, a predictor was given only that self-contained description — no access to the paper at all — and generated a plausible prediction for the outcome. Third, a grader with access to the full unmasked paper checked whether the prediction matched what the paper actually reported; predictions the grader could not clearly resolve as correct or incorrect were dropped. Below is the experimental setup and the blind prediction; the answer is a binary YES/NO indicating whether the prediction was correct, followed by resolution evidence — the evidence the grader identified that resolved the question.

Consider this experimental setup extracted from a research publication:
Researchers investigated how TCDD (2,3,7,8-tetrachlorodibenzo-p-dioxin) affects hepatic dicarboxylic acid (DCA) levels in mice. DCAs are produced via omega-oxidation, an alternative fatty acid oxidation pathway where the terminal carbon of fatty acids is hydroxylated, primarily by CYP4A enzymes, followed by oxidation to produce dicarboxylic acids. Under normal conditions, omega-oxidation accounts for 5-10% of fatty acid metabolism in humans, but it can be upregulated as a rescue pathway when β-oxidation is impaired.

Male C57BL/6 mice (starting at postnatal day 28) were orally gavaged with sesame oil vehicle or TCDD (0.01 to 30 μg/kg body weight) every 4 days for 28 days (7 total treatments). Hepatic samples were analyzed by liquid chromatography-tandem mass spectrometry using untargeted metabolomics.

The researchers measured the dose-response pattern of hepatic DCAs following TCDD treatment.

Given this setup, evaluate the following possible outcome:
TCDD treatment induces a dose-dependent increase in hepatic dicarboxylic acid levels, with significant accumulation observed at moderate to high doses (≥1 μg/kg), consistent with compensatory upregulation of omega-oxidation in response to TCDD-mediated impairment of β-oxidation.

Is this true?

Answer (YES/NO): NO